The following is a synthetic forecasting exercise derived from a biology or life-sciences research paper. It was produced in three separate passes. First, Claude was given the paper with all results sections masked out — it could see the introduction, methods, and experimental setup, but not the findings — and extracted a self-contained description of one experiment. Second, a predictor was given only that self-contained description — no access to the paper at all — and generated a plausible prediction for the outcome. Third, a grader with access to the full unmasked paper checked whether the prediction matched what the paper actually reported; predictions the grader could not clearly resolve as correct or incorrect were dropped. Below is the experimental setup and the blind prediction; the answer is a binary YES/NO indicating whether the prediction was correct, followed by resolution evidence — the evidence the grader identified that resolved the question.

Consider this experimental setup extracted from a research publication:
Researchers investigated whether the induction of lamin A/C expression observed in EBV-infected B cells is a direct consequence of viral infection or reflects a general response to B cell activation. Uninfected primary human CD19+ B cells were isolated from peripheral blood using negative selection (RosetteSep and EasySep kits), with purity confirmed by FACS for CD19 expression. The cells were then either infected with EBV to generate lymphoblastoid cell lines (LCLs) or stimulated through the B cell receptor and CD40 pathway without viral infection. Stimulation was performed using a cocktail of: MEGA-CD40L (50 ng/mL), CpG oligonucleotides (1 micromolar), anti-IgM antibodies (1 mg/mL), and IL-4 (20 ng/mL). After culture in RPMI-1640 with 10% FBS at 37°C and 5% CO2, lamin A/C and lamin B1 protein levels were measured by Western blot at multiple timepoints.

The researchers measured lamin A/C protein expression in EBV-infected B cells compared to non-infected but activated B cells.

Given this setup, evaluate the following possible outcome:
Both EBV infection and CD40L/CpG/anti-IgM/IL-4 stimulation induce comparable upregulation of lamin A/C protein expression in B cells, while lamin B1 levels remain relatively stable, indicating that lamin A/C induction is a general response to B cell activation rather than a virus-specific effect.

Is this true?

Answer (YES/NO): YES